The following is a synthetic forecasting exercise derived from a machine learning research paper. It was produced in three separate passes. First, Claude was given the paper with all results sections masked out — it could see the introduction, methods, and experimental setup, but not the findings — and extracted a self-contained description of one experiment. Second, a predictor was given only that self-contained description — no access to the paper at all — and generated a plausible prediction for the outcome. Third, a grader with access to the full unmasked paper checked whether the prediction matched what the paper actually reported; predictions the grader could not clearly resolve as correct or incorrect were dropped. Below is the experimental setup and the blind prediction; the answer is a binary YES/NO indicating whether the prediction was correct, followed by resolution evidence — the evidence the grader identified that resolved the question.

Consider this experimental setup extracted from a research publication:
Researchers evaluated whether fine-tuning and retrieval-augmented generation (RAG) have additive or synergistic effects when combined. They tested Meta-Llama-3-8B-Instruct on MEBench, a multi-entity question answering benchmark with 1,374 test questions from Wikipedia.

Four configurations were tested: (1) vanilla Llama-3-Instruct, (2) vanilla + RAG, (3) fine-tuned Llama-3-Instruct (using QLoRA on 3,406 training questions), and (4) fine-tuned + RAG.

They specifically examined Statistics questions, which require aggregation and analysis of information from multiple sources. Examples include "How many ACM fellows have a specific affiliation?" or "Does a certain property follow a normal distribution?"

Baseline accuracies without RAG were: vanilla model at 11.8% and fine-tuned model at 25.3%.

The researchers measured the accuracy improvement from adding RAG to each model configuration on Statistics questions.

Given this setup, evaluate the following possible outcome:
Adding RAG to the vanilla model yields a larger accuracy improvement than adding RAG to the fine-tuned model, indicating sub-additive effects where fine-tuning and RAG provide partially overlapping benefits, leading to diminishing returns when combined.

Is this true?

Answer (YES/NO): NO